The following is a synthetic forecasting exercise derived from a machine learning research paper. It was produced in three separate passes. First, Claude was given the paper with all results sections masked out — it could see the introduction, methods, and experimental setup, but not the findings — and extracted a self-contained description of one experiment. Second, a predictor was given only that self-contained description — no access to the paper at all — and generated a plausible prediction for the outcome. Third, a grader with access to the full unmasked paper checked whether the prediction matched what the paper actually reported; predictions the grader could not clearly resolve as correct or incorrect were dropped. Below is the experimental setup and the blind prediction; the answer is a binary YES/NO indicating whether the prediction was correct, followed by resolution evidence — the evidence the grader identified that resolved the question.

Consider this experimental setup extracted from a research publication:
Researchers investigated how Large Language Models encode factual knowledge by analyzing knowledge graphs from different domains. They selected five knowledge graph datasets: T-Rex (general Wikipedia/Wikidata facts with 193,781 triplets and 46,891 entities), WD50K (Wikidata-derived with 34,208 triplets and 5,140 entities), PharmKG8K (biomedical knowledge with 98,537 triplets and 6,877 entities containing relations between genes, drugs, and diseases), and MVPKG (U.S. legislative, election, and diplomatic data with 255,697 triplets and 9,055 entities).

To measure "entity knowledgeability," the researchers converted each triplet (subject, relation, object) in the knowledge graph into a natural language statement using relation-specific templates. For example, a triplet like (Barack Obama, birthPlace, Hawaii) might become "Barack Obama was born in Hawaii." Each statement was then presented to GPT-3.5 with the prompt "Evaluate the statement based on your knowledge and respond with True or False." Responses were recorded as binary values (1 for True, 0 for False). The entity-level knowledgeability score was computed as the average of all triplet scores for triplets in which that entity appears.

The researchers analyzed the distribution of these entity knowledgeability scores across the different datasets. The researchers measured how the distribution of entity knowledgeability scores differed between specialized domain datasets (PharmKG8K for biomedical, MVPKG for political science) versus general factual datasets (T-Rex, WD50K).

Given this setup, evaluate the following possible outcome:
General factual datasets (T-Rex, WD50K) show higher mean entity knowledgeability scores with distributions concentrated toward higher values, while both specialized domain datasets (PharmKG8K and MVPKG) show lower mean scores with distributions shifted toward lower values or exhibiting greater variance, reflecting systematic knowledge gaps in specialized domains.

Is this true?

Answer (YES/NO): YES